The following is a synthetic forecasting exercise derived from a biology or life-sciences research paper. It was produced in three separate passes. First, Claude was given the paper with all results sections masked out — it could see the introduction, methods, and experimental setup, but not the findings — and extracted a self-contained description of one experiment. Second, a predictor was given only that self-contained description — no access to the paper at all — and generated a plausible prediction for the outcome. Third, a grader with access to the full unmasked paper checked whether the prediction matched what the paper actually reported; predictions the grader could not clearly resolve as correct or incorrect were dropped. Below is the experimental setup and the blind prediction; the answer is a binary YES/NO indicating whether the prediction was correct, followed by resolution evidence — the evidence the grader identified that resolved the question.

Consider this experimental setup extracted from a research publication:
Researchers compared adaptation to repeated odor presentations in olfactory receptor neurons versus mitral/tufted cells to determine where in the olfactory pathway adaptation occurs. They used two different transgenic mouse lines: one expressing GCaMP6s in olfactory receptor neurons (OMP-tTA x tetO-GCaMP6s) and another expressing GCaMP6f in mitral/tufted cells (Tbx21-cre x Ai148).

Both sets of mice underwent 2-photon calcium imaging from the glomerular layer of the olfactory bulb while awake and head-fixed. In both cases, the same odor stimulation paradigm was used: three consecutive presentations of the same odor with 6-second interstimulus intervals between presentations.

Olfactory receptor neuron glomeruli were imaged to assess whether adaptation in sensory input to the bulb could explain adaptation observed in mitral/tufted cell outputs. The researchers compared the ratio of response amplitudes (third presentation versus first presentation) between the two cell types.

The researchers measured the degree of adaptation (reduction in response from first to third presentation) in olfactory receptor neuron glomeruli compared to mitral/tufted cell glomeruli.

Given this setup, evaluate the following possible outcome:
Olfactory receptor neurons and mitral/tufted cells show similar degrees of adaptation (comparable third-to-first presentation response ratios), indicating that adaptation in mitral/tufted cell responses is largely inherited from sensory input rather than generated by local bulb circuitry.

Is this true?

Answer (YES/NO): NO